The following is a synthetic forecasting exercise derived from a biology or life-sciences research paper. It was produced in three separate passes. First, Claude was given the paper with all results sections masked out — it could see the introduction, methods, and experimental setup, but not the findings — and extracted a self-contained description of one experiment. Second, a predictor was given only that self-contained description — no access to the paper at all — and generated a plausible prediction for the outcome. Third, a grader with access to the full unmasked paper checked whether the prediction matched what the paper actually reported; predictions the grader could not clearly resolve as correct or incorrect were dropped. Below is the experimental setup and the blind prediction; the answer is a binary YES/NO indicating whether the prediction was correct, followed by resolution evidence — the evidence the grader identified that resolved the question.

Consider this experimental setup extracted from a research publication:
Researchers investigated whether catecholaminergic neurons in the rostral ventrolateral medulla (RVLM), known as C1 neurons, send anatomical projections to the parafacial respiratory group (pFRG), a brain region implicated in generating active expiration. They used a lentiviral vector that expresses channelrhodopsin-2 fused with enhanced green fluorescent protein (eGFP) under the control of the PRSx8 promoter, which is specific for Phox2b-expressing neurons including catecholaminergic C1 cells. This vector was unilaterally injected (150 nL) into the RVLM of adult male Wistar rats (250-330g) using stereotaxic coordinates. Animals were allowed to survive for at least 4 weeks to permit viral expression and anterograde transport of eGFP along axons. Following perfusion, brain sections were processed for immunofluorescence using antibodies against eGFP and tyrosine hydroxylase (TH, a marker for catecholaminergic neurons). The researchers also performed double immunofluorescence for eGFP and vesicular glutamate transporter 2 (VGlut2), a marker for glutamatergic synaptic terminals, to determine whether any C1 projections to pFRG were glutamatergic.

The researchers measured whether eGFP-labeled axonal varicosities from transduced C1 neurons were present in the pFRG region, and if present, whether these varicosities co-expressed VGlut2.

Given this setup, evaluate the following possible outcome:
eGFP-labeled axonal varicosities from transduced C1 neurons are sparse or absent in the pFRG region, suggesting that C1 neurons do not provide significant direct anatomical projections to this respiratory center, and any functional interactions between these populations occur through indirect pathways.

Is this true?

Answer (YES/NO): NO